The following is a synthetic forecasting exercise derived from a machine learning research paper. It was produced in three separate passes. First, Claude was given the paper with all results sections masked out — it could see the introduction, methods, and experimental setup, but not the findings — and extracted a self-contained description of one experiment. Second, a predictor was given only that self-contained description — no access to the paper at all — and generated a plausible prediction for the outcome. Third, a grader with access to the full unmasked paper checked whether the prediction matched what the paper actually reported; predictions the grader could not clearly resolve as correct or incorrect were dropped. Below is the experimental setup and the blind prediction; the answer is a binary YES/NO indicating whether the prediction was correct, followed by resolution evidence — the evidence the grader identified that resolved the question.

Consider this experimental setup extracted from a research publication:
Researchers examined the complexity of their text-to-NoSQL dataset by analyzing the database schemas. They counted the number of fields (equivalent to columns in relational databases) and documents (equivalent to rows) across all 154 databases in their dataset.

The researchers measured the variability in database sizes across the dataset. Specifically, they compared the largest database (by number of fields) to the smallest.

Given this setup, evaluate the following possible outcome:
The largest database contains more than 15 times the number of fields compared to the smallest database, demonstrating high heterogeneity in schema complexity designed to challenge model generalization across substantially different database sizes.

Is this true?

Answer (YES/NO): YES